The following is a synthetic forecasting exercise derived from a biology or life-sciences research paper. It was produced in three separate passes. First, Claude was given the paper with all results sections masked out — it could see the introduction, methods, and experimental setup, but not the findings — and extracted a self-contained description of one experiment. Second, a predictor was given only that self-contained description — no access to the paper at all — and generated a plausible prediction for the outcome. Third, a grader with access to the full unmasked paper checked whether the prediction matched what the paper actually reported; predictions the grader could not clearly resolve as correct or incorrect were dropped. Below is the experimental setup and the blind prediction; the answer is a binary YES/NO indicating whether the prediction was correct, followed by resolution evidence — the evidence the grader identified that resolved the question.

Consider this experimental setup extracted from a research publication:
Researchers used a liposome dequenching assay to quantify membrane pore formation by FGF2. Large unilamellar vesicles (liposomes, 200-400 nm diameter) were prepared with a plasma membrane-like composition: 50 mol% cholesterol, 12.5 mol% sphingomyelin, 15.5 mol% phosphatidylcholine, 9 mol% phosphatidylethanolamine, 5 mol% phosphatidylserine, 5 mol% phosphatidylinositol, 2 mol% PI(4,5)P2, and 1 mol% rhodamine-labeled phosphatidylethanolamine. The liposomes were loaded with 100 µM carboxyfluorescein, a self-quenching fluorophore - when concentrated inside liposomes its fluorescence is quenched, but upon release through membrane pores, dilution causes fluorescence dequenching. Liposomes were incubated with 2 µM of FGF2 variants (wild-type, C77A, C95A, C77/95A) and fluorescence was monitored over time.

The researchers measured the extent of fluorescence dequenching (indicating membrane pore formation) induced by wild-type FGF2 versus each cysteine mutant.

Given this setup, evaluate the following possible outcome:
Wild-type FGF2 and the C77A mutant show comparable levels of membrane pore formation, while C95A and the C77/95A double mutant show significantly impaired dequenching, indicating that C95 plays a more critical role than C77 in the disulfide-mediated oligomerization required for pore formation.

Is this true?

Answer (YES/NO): YES